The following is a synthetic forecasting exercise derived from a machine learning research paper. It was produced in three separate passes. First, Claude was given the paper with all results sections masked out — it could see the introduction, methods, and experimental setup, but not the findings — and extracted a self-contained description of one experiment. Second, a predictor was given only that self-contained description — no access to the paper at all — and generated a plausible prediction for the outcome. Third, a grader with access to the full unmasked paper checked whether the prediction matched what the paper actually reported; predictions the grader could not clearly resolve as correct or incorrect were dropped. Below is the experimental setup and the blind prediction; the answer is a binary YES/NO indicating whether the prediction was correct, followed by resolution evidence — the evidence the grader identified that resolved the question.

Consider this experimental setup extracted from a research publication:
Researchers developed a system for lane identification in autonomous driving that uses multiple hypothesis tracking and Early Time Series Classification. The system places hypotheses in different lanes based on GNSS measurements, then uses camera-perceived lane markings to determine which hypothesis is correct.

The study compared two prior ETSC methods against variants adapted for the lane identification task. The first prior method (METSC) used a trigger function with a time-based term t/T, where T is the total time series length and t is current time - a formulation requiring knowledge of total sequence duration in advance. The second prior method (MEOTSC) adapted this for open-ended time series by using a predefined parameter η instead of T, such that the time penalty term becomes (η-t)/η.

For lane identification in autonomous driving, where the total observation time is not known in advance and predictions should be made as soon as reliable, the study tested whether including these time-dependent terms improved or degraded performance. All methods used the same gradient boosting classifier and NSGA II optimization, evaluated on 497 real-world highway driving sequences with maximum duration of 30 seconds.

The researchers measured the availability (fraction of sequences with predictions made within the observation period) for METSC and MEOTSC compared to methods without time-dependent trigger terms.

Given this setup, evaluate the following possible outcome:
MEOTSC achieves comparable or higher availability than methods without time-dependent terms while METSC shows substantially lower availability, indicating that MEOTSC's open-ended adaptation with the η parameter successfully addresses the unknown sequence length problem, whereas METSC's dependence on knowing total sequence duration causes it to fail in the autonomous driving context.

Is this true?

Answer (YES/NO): NO